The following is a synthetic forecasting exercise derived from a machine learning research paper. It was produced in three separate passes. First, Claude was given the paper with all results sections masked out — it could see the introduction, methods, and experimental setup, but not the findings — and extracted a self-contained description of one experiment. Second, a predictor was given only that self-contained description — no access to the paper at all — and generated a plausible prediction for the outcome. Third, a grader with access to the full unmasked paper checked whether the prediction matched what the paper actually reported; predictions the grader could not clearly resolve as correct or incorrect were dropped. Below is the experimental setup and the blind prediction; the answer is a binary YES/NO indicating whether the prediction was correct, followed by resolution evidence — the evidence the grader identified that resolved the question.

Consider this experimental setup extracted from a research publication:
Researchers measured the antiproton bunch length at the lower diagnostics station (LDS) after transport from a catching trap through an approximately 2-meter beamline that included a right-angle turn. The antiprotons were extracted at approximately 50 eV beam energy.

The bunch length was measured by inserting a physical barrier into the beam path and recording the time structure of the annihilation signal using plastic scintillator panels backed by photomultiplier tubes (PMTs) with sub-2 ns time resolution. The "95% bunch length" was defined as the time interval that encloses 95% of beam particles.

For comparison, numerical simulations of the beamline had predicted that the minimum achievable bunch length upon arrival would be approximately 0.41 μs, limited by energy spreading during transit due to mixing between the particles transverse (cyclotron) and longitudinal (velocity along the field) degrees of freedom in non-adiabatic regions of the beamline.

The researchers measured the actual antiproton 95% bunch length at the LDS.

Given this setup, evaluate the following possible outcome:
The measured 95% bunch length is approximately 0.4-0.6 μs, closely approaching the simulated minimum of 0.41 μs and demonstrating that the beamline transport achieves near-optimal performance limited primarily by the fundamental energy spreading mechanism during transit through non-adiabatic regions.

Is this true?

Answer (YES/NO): NO